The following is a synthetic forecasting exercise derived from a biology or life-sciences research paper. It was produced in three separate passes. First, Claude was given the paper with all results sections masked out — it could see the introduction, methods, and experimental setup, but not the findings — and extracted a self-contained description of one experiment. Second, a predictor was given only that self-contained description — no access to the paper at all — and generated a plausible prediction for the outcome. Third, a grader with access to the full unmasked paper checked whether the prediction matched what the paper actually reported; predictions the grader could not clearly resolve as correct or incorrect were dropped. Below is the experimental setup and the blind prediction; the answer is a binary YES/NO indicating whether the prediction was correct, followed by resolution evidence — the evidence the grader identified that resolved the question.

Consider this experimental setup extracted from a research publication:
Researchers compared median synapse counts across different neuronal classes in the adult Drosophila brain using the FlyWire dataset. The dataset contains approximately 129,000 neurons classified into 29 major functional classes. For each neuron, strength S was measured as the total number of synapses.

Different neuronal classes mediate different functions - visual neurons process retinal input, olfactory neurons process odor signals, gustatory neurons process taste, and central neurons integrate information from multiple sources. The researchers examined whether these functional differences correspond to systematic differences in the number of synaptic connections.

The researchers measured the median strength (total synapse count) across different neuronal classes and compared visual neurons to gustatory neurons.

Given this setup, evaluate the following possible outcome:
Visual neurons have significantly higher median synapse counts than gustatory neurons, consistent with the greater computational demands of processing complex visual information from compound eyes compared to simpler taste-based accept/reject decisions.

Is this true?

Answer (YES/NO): NO